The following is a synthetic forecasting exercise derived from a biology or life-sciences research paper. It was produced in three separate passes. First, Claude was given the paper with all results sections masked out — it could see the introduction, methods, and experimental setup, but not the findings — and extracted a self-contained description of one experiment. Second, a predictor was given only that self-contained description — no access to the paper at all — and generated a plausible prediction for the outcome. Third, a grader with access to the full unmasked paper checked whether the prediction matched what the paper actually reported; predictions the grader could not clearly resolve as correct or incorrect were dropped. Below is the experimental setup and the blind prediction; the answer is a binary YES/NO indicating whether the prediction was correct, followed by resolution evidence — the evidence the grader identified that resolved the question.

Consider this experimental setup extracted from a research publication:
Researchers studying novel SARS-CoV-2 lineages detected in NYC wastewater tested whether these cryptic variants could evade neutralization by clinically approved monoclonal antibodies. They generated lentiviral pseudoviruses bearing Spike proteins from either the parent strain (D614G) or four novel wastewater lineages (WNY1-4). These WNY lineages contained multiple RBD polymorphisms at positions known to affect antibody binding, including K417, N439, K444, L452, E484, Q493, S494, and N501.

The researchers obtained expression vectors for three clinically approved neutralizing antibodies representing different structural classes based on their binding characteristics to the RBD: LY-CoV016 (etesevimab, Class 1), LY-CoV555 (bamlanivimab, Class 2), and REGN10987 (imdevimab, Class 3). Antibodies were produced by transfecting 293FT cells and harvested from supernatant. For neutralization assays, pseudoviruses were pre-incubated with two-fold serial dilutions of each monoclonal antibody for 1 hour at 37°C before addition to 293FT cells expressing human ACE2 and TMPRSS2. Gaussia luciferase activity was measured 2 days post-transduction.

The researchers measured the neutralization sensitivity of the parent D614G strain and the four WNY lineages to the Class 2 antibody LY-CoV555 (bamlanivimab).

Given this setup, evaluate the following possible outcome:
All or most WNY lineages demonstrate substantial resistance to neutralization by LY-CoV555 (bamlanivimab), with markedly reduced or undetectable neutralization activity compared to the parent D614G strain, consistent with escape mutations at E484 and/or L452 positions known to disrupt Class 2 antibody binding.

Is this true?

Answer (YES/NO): YES